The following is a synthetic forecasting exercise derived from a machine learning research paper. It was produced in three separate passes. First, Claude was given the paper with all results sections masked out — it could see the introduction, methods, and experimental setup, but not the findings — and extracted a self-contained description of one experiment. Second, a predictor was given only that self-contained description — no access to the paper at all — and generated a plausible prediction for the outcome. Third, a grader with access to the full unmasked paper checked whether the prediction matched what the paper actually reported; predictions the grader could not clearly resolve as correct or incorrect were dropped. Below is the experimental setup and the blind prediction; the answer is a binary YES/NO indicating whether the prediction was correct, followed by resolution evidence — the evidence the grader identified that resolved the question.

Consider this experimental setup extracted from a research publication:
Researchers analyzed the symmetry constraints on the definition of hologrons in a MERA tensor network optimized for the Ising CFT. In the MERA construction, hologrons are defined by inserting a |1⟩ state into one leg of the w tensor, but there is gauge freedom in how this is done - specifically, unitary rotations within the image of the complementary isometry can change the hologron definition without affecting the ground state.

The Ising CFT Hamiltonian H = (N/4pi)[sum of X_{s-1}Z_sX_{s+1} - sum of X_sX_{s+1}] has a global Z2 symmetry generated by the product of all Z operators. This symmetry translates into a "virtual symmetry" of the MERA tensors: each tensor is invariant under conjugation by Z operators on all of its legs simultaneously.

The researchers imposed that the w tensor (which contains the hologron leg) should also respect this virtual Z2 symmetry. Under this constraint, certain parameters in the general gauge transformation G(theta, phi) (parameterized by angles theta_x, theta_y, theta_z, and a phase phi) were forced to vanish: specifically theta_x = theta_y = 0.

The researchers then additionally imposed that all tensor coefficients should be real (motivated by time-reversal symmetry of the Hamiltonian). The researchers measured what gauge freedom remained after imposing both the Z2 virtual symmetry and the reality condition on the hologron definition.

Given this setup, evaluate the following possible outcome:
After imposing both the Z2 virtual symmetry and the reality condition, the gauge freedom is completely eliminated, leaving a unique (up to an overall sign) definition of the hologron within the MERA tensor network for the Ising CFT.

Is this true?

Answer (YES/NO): NO